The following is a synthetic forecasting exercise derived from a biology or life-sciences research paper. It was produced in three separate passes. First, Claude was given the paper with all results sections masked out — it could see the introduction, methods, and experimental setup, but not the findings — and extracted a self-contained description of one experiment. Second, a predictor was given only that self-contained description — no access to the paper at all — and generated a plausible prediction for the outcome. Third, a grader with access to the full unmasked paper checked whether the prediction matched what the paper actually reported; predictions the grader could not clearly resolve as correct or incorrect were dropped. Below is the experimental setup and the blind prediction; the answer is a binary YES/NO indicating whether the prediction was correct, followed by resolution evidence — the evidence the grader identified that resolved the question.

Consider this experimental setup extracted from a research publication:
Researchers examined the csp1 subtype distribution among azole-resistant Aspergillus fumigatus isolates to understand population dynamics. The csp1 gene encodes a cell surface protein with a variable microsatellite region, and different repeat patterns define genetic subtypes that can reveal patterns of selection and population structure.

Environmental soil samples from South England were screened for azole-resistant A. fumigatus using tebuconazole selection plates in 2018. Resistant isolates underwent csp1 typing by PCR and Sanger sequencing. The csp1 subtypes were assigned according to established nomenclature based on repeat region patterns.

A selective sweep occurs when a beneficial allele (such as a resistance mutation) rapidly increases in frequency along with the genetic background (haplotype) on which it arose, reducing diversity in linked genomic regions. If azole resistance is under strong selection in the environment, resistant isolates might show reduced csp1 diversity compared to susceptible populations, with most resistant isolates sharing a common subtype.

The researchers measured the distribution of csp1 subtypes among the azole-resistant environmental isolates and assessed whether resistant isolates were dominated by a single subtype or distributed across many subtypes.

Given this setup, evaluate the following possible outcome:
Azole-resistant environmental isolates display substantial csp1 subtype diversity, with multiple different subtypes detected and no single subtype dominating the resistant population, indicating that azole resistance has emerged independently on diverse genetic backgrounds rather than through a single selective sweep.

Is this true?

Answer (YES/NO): NO